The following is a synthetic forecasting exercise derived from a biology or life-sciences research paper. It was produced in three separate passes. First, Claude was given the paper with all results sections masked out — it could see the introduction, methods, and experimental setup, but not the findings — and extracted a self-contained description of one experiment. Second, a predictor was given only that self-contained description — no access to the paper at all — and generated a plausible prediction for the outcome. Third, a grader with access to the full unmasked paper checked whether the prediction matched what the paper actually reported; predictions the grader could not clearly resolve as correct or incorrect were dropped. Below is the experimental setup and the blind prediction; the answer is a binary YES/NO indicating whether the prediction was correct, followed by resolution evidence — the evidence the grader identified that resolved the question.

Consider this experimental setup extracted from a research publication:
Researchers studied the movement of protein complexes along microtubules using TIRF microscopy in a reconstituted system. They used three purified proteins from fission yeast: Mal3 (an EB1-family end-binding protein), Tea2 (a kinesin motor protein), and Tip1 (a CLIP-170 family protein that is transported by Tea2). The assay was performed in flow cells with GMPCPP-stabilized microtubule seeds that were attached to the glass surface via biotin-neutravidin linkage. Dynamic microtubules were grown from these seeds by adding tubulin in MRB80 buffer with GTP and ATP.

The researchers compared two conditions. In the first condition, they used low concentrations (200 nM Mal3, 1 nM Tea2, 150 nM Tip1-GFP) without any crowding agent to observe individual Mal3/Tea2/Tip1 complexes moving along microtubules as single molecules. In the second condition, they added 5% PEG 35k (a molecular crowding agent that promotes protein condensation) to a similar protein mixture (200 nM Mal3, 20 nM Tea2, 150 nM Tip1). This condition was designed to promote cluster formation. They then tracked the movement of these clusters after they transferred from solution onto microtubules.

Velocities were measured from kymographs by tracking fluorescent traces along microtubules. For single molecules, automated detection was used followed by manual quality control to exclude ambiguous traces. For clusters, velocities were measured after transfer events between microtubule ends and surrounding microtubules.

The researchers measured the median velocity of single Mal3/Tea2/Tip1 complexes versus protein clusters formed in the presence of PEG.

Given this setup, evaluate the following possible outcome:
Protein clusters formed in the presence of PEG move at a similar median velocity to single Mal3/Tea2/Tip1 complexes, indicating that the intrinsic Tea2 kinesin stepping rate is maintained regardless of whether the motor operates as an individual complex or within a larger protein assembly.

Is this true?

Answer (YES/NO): NO